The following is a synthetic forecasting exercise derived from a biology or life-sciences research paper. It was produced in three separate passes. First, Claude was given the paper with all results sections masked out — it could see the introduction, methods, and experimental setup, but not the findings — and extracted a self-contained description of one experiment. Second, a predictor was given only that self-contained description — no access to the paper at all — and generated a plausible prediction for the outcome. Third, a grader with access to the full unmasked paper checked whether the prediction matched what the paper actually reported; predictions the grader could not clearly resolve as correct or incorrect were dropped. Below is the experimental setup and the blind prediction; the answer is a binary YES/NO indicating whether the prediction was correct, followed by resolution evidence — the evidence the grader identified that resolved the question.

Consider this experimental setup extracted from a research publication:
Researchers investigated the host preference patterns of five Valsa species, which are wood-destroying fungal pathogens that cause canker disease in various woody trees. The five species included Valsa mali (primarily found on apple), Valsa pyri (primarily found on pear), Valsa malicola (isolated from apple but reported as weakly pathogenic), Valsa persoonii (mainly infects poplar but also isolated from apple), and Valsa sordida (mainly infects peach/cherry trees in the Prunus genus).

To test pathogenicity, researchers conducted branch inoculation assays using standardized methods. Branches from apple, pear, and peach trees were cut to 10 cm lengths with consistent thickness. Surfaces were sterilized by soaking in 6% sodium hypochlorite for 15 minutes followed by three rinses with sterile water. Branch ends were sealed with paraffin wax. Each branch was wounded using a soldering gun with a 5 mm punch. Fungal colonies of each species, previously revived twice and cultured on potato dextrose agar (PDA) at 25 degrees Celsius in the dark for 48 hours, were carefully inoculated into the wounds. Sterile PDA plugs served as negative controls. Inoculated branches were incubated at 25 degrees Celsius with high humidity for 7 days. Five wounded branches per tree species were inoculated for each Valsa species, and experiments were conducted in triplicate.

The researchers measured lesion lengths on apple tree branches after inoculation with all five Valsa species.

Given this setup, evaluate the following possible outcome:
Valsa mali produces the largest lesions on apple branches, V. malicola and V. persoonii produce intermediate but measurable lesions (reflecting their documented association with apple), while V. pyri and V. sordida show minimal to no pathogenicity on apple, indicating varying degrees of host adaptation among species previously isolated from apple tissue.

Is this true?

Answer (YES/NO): NO